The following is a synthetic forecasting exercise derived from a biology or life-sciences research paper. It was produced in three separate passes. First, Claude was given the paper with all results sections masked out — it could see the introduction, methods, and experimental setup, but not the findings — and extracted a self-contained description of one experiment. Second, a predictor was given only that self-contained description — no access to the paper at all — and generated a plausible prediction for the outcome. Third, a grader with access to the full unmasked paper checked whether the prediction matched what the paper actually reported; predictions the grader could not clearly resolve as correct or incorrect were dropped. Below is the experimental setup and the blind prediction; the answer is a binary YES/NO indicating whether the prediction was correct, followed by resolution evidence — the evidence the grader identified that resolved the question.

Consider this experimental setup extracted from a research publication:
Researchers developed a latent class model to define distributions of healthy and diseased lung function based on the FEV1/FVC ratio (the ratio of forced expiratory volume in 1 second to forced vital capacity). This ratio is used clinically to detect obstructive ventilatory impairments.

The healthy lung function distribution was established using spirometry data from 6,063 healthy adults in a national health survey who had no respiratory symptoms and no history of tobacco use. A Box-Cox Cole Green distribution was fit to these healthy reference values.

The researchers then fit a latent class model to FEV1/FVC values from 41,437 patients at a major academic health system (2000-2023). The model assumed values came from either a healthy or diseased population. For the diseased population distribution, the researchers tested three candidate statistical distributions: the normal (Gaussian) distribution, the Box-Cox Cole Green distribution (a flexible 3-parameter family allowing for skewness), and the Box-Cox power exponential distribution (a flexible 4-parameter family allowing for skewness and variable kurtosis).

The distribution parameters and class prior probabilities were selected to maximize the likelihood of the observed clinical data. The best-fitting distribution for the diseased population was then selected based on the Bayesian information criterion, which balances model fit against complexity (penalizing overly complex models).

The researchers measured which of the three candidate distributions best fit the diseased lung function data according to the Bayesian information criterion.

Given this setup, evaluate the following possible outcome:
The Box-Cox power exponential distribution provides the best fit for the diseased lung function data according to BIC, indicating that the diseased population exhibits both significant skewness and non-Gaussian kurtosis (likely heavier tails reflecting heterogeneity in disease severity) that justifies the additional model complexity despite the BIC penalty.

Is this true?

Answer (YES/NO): YES